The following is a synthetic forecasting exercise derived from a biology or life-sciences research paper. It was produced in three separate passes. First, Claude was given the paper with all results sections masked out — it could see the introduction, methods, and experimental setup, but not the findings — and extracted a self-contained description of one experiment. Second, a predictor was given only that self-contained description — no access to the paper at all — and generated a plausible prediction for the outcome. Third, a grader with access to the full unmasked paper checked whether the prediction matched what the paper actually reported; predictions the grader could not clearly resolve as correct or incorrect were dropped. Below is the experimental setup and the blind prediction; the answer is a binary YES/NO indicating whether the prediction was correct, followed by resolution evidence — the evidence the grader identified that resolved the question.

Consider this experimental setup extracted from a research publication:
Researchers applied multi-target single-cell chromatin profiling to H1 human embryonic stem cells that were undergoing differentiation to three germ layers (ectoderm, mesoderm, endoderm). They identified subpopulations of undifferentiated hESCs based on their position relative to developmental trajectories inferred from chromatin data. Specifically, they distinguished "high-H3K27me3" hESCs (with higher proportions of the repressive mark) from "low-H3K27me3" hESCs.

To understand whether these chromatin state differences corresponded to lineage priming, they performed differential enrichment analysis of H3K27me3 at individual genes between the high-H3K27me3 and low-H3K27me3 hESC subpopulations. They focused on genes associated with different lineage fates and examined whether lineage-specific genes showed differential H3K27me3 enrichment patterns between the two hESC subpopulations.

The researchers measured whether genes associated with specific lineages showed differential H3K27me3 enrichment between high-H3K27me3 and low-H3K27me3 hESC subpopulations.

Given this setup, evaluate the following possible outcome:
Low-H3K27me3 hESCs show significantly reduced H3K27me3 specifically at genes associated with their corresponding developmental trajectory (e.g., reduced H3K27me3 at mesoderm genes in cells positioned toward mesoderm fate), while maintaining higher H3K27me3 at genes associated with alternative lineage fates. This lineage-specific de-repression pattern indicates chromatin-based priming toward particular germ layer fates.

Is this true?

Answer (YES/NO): NO